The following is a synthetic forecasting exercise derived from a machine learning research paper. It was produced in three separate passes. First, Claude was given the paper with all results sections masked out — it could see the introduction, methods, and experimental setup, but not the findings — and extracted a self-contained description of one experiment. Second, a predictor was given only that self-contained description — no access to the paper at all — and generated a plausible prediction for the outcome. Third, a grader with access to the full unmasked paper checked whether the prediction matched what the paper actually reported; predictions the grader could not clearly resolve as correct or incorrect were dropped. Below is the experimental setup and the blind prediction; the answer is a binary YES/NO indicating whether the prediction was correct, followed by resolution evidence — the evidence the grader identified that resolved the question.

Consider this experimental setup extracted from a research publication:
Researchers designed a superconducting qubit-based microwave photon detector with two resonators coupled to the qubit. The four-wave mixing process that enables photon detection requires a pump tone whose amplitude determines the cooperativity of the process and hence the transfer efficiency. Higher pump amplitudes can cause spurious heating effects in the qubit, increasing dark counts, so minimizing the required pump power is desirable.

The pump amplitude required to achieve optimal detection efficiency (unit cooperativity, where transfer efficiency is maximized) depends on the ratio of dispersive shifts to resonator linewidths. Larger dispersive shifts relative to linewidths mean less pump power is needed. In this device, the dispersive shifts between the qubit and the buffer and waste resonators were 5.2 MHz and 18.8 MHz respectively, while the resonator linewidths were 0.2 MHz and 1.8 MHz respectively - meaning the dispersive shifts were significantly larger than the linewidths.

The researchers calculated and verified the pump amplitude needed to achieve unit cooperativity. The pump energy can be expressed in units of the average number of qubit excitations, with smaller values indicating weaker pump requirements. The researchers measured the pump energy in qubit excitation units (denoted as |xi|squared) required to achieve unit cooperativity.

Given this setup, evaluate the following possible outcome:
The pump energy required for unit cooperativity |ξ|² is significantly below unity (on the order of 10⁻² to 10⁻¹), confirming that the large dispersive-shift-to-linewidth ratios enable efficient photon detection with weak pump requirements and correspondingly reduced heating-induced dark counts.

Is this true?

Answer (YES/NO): NO